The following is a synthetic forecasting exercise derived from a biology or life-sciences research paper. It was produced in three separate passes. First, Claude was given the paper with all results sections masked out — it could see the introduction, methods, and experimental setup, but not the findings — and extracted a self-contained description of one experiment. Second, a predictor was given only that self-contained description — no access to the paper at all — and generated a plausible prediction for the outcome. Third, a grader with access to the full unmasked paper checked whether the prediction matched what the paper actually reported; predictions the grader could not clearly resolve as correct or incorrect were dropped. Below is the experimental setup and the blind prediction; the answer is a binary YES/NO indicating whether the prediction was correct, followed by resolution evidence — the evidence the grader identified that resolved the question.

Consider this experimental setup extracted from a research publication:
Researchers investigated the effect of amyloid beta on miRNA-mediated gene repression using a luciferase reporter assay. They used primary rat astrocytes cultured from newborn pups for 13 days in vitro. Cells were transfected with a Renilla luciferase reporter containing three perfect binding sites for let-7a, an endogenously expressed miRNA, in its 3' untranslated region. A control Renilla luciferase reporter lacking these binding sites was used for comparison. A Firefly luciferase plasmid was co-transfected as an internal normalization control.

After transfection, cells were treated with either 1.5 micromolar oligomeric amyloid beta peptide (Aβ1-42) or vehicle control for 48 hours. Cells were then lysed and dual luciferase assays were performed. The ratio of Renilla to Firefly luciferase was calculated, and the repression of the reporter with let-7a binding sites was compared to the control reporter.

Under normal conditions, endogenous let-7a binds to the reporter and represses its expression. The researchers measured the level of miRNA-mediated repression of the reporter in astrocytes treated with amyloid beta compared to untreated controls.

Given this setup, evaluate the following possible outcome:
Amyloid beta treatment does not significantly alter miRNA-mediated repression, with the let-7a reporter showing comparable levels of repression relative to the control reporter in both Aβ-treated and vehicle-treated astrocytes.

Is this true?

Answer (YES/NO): NO